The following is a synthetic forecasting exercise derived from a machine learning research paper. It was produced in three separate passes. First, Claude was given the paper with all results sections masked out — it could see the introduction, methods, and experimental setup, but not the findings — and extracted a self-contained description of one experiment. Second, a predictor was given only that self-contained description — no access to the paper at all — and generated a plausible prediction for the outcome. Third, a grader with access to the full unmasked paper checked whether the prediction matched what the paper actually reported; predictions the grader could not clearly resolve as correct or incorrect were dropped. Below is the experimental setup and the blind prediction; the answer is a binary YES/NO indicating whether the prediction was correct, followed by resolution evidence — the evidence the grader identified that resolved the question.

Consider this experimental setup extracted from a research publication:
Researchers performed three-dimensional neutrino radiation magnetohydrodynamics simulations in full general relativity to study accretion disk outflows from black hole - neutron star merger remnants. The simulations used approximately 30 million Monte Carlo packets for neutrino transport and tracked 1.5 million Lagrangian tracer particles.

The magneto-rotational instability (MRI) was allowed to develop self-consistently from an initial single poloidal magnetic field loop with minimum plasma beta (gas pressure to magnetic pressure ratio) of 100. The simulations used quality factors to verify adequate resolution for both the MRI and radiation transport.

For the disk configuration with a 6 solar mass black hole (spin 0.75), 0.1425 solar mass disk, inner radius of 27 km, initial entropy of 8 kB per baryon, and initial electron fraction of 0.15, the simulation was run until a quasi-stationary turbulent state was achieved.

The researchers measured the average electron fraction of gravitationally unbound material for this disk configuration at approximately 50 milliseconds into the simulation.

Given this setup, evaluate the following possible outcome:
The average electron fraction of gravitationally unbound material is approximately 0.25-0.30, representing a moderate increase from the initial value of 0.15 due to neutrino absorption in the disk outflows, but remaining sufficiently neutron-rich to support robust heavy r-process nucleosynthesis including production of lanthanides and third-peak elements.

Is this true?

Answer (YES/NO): NO